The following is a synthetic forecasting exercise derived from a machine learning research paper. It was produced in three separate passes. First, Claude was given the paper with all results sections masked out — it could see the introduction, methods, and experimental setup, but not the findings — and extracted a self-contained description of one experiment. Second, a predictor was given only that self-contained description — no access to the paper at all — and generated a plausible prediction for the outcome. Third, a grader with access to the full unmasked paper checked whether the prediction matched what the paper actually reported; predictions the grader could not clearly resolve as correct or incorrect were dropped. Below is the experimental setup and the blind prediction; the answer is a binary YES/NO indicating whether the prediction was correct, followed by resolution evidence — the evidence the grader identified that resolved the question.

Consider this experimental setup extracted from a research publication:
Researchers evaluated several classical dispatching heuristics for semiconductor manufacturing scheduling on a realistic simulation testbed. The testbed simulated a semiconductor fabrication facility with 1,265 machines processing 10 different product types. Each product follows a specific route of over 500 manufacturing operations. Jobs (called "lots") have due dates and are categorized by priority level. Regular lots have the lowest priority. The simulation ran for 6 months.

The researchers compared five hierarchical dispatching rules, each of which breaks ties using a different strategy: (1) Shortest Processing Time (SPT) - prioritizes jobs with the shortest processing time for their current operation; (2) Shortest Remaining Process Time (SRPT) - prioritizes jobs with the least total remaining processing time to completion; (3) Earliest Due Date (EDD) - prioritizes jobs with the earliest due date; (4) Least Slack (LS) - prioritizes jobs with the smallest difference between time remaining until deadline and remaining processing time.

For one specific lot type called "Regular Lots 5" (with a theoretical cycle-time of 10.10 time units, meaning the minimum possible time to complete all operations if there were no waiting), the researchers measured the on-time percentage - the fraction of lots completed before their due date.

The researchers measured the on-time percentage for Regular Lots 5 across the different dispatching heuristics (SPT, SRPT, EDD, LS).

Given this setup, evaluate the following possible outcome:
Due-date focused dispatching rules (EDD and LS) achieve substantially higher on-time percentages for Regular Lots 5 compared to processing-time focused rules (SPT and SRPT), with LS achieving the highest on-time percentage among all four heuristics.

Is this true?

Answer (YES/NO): NO